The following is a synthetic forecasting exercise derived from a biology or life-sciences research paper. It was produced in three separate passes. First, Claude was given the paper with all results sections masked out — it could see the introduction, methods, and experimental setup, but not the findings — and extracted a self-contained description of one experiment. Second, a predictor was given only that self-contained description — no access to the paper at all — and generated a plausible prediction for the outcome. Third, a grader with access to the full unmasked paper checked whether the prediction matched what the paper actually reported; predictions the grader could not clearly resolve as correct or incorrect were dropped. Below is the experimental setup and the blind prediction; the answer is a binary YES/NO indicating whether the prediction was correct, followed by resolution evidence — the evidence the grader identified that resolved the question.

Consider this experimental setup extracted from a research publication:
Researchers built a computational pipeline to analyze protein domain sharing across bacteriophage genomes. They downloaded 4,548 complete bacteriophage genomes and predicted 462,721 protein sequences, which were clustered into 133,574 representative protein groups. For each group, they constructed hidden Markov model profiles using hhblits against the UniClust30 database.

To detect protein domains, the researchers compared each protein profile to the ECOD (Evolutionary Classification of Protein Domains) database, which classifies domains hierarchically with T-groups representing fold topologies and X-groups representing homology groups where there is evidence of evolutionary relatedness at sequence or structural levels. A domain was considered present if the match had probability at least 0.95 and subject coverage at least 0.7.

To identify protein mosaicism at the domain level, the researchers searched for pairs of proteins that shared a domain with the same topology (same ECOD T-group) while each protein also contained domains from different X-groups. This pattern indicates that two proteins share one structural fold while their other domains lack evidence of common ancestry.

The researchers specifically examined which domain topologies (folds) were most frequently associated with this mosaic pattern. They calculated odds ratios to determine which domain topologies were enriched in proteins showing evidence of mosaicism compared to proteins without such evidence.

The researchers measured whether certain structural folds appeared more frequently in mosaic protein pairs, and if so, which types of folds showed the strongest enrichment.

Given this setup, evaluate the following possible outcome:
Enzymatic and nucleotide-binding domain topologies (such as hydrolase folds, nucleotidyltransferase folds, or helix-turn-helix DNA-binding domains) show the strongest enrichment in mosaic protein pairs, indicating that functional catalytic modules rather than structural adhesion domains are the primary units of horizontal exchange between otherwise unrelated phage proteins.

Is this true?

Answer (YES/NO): NO